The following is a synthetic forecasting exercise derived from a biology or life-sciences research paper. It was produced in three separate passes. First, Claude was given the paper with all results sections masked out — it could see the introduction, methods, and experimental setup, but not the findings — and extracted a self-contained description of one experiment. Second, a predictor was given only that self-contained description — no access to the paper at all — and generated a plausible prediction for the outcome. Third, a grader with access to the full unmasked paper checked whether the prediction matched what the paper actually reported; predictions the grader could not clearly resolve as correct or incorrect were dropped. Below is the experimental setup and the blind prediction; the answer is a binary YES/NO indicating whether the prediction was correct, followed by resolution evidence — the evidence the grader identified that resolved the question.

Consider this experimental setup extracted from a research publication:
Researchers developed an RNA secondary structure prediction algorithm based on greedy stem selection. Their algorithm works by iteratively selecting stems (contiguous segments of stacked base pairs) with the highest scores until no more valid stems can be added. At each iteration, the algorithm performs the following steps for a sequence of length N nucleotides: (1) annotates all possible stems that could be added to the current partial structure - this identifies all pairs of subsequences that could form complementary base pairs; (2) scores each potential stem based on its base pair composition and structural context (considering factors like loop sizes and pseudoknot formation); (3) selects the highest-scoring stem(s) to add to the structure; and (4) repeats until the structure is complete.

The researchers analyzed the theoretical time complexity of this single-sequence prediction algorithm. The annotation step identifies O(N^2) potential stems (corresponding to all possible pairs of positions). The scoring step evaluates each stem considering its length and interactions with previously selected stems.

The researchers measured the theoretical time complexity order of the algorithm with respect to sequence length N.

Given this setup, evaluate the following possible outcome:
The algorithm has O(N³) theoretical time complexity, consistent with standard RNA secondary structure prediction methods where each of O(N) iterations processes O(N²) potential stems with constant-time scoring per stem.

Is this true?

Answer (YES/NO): NO